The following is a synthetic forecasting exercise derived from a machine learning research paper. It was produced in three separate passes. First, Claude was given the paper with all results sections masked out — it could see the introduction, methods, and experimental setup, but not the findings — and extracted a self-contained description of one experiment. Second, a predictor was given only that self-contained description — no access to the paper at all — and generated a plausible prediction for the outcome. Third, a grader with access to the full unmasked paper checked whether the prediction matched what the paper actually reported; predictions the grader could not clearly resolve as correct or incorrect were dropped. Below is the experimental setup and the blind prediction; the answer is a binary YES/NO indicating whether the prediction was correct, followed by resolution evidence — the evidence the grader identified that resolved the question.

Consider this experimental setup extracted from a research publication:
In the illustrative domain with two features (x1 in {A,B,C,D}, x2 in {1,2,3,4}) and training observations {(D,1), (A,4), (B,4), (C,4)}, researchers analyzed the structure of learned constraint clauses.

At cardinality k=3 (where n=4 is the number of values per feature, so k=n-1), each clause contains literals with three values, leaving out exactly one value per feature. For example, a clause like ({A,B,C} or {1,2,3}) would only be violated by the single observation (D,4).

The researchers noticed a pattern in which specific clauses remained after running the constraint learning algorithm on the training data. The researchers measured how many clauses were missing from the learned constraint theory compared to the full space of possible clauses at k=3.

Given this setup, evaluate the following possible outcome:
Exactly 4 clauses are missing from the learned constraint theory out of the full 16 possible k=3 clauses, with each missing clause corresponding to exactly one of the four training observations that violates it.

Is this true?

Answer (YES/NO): YES